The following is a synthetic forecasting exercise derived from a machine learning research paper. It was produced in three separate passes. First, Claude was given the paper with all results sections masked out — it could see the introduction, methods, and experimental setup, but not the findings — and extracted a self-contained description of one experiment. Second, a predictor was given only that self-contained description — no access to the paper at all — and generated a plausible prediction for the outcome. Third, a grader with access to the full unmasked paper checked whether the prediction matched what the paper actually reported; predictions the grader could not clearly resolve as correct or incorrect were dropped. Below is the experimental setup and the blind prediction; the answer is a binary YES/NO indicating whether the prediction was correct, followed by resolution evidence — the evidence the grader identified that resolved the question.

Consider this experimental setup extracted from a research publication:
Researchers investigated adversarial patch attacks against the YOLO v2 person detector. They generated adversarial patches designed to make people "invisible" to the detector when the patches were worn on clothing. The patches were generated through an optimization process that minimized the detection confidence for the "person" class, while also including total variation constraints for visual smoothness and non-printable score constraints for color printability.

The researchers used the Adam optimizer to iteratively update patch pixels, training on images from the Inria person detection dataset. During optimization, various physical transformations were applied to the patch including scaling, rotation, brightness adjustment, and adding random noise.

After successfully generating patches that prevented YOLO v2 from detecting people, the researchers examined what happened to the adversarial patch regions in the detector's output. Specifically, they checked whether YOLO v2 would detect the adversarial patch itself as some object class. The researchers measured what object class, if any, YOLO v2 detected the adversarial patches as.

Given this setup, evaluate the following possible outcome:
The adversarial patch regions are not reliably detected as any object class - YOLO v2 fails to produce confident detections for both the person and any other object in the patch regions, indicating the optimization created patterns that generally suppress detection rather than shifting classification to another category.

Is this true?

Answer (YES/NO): NO